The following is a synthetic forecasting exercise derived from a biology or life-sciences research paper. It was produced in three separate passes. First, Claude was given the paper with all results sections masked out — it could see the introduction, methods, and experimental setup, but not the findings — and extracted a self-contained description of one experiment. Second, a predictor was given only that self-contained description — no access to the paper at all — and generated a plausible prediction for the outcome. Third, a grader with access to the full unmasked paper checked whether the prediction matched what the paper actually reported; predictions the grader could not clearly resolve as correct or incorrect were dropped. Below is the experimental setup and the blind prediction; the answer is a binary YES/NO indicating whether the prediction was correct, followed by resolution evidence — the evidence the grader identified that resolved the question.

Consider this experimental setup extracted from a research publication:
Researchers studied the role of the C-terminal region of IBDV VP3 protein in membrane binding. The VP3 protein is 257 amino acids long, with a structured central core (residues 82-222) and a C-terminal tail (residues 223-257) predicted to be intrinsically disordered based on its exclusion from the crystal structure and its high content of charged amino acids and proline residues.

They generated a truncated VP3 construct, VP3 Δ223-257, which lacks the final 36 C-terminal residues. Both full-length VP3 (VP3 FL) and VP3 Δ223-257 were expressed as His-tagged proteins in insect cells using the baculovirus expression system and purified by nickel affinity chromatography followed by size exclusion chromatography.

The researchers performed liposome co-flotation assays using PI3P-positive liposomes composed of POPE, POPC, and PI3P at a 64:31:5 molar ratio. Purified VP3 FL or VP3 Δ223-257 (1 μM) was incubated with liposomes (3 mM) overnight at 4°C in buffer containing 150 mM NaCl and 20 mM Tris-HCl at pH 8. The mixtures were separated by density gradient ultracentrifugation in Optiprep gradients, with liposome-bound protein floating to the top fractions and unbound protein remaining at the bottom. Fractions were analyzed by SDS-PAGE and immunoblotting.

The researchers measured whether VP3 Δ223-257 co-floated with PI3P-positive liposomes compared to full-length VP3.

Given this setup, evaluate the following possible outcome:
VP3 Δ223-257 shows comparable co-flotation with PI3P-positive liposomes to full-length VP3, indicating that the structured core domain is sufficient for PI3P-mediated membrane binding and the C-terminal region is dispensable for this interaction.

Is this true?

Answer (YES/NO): NO